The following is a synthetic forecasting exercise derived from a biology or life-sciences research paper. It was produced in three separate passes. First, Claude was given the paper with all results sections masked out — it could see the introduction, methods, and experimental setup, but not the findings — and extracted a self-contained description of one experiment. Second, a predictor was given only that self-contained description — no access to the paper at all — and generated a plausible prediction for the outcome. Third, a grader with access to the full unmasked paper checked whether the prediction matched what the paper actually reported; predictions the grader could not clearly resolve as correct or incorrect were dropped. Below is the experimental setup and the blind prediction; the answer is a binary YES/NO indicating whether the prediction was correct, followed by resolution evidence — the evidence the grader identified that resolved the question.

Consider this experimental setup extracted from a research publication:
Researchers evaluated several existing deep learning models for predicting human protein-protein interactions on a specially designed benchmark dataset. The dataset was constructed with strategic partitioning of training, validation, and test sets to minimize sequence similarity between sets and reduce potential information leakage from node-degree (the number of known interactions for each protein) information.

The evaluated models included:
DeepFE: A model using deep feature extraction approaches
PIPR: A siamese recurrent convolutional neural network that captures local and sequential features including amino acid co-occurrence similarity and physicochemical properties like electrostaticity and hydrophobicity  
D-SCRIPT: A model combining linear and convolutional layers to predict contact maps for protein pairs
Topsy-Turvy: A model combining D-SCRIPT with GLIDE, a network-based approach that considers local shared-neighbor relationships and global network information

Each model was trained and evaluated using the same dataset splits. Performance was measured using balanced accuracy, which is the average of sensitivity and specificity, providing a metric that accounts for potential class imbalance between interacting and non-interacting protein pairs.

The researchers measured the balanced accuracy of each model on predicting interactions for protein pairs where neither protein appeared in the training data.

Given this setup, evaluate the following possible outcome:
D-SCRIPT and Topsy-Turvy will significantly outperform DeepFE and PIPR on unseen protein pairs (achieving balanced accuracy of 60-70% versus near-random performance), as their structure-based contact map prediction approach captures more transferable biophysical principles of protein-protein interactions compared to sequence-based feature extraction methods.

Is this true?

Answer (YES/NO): NO